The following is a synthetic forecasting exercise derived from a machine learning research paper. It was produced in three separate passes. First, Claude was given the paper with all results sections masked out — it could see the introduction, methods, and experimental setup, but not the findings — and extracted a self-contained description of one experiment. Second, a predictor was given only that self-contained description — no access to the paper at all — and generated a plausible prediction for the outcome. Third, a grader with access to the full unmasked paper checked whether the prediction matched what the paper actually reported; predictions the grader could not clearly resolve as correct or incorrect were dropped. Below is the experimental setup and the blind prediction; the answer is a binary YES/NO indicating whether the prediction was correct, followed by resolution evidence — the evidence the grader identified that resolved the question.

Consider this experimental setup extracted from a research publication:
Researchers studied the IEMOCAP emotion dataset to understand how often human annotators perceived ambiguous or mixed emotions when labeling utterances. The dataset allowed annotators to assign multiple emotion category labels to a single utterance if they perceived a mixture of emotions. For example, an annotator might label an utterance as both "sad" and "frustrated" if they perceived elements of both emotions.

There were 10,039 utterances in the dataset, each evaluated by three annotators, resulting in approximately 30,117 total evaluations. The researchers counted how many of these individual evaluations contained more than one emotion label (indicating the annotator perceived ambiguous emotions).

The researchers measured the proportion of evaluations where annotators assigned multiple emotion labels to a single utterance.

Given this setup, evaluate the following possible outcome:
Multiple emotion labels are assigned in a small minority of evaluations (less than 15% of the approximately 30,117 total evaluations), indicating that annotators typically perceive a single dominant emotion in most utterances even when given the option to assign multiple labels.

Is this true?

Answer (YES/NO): YES